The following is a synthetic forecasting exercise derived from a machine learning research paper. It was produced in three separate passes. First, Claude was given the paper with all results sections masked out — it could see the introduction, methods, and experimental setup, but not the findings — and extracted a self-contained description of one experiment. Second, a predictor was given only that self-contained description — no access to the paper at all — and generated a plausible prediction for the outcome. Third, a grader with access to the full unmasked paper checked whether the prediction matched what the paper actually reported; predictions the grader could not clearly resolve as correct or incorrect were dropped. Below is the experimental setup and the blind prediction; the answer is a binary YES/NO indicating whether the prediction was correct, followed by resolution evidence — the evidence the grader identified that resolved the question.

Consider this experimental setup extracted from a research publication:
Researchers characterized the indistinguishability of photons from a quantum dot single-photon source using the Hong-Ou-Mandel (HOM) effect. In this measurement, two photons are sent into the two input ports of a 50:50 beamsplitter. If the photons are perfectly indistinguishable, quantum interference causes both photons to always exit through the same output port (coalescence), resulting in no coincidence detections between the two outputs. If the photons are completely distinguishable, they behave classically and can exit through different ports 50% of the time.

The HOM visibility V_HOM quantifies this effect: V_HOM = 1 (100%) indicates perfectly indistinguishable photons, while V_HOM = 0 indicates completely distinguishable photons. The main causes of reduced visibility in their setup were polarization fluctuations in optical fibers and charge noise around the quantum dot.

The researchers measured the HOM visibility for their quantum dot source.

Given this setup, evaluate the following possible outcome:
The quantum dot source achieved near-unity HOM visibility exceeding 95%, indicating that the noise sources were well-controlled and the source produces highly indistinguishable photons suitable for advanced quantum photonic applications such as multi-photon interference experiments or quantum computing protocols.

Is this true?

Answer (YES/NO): NO